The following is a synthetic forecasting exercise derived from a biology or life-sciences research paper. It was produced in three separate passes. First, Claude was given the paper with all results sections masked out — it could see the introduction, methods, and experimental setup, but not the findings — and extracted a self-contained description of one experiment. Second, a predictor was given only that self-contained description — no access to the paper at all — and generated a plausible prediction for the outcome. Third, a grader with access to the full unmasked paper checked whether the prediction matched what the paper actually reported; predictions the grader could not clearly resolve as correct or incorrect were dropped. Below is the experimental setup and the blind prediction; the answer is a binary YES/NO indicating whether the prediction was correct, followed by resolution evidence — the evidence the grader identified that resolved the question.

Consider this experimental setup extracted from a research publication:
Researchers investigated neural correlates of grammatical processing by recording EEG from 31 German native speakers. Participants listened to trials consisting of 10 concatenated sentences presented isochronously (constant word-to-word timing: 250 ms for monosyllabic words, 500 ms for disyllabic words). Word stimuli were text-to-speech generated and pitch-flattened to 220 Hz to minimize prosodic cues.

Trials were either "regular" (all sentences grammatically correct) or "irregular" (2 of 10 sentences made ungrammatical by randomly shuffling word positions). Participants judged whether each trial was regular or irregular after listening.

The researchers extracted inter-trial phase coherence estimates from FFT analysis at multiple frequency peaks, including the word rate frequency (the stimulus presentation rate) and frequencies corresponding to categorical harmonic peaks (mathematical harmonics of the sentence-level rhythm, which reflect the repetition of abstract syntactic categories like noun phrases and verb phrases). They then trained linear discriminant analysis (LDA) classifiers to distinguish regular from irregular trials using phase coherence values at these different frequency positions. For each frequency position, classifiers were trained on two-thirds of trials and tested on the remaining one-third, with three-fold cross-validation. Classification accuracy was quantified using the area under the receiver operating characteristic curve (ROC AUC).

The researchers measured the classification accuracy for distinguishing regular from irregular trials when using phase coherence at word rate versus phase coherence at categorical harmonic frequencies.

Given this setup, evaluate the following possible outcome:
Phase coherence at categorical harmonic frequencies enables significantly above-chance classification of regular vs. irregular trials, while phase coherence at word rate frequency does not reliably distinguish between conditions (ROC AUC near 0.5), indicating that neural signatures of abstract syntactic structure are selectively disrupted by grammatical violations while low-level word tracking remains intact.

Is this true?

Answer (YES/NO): YES